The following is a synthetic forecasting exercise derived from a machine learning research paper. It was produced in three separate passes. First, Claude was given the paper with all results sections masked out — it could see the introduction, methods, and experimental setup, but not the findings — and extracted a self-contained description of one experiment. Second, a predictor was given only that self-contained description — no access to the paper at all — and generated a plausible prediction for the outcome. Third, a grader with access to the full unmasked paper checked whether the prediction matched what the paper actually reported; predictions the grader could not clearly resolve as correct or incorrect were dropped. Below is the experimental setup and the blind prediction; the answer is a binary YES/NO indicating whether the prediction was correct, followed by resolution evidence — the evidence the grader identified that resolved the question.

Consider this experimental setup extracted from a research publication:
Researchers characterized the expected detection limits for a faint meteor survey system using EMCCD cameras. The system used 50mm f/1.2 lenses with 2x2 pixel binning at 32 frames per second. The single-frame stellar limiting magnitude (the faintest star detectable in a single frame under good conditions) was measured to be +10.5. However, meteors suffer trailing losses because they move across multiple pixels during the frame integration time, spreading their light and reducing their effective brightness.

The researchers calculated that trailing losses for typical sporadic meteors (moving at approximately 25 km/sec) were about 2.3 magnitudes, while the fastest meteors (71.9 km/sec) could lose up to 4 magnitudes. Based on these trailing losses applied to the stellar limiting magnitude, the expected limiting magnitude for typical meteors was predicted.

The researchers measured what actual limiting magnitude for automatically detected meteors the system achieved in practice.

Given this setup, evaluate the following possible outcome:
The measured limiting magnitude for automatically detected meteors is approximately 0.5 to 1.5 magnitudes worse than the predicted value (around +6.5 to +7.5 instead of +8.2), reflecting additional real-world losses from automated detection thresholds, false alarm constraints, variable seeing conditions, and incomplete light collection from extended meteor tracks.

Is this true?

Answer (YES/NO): YES